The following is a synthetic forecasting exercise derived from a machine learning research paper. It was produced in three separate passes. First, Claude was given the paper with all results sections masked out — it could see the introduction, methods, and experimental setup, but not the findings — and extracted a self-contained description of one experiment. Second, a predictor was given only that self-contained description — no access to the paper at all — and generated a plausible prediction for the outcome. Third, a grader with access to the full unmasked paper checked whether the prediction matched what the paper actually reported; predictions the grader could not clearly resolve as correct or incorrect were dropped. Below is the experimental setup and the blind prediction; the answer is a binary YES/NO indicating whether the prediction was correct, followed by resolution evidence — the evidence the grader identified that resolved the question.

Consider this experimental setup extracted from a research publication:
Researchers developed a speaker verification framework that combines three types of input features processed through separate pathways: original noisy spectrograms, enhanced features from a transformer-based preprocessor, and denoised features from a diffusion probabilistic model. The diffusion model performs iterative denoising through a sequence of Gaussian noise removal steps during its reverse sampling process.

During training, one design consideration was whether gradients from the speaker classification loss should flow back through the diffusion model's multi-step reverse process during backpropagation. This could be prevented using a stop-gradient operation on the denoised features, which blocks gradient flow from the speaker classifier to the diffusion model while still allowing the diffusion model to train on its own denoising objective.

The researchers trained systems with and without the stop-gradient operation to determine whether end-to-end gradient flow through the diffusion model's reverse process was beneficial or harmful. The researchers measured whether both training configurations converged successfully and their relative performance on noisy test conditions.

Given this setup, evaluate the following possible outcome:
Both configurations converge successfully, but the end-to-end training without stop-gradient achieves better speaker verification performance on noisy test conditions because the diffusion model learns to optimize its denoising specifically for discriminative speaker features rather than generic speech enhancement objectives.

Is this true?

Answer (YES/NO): NO